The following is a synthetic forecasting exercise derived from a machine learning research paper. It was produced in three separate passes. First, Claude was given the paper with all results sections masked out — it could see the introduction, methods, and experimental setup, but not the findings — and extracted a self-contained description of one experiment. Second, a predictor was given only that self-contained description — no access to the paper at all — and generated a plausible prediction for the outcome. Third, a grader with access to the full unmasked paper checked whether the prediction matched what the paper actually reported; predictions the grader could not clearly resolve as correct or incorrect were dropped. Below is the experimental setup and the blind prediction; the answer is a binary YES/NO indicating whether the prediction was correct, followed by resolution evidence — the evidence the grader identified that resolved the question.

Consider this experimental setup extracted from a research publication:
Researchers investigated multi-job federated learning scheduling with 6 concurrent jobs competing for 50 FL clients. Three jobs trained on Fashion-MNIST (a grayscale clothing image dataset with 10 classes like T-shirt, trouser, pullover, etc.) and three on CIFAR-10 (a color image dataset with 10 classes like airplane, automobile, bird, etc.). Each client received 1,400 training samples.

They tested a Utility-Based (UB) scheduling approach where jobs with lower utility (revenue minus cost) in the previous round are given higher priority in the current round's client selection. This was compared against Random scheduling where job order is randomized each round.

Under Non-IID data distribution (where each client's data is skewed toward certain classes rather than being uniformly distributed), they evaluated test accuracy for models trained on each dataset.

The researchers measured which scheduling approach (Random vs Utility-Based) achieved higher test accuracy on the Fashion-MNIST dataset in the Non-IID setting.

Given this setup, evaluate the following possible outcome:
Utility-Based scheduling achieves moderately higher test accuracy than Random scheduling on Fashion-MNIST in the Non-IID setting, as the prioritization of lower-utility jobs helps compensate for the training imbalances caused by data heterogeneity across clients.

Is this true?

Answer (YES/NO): NO